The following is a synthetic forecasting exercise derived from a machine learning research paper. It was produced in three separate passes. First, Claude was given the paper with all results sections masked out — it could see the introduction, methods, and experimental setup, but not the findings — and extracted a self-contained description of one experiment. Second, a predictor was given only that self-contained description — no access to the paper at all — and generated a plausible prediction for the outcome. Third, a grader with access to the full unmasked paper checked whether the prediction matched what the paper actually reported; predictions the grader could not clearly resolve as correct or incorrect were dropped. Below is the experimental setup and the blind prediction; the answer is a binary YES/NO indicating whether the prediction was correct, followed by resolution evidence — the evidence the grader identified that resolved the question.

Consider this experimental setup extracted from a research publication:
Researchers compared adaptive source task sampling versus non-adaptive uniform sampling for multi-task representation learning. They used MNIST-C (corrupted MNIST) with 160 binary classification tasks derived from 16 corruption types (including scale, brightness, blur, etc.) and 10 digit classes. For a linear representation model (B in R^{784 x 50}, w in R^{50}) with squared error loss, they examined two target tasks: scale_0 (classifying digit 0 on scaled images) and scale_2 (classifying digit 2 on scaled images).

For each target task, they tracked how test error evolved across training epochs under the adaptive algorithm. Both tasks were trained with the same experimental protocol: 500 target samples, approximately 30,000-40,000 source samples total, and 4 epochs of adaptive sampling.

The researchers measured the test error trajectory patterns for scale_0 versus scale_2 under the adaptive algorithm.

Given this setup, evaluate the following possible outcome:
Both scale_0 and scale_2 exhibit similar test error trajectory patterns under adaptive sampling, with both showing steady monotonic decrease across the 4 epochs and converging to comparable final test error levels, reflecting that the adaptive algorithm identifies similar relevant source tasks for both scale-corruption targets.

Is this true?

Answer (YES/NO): NO